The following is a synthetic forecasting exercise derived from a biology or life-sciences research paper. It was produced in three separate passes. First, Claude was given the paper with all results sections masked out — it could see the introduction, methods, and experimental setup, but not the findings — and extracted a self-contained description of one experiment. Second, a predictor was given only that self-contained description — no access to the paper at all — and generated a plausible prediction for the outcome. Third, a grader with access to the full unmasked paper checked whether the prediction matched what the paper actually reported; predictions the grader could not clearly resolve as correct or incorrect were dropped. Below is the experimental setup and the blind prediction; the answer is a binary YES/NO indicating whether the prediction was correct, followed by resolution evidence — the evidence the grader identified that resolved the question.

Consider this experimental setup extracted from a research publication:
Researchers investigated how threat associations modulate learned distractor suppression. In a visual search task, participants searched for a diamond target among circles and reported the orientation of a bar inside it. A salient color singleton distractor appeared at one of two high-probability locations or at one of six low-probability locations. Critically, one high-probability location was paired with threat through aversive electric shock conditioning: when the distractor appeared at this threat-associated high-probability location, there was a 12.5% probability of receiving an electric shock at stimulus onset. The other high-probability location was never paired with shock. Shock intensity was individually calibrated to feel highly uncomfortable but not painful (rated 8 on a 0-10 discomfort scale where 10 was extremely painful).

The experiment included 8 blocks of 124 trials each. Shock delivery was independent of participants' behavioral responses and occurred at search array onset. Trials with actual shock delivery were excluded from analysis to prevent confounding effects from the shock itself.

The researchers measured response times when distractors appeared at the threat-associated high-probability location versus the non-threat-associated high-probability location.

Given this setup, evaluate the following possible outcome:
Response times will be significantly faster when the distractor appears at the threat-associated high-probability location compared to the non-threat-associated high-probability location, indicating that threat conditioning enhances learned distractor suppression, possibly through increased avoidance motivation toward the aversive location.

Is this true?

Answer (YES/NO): YES